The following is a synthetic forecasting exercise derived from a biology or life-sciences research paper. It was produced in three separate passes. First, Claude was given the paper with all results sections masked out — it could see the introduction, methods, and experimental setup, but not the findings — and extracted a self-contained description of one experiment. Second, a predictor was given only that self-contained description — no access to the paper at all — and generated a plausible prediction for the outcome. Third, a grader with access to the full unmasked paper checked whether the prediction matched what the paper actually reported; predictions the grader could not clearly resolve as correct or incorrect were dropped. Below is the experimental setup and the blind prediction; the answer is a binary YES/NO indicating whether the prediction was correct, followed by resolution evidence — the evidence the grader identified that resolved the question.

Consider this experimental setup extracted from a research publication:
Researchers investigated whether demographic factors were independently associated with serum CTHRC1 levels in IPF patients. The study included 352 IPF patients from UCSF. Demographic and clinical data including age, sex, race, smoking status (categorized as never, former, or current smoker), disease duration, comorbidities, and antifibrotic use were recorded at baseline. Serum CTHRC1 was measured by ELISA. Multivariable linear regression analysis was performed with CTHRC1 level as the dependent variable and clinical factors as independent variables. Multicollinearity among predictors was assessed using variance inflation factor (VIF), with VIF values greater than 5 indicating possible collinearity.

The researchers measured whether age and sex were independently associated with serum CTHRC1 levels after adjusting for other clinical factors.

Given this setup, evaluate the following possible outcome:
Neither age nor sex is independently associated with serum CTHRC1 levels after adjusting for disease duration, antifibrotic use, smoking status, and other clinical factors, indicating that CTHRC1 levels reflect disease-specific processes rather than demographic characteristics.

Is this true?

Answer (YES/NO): NO